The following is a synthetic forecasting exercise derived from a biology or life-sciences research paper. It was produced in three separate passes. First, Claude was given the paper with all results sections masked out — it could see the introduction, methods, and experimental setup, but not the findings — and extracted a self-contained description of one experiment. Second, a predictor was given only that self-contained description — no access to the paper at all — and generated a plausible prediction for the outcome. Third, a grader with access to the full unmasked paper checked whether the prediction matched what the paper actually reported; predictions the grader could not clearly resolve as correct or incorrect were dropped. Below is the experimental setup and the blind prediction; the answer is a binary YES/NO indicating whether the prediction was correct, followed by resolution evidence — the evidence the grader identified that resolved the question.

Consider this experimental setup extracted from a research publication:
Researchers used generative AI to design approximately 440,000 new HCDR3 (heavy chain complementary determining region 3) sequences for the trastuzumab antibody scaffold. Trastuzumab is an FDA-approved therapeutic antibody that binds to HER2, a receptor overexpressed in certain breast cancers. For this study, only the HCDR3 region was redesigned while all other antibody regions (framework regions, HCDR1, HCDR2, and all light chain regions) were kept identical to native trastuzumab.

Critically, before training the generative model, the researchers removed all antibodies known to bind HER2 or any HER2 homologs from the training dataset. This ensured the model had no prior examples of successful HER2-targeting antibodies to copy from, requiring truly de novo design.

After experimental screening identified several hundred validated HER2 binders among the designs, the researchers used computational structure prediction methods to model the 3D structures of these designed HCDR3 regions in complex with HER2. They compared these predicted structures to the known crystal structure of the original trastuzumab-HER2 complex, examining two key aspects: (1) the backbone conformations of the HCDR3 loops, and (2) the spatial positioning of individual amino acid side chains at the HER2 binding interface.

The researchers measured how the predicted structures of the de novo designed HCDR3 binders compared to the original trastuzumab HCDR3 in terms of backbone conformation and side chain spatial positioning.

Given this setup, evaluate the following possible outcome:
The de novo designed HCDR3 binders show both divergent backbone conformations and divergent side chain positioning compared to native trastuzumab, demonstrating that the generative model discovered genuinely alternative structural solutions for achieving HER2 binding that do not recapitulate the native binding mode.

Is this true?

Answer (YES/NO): NO